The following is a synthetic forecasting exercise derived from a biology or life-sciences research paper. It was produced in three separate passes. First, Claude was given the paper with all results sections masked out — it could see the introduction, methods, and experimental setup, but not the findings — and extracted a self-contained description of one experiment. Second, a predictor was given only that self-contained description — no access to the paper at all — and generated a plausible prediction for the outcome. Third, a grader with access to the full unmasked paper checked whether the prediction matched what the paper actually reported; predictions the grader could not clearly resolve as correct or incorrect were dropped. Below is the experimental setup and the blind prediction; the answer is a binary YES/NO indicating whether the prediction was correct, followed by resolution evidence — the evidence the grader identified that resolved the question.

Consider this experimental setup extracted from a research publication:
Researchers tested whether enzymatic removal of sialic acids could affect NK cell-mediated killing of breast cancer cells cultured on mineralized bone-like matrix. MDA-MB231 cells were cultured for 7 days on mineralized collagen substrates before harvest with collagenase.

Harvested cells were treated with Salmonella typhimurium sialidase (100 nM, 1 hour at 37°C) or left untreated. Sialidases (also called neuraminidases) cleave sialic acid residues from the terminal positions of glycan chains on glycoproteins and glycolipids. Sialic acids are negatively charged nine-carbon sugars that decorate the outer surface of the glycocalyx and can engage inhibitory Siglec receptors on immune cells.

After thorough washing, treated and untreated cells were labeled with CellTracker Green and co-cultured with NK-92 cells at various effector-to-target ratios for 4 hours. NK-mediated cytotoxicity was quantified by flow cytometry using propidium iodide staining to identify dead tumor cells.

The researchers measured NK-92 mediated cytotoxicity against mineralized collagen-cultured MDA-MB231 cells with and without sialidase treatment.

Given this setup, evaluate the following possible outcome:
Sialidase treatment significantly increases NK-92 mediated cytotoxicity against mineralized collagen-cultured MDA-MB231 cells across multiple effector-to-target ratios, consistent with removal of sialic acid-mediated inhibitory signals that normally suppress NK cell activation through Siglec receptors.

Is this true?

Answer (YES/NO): NO